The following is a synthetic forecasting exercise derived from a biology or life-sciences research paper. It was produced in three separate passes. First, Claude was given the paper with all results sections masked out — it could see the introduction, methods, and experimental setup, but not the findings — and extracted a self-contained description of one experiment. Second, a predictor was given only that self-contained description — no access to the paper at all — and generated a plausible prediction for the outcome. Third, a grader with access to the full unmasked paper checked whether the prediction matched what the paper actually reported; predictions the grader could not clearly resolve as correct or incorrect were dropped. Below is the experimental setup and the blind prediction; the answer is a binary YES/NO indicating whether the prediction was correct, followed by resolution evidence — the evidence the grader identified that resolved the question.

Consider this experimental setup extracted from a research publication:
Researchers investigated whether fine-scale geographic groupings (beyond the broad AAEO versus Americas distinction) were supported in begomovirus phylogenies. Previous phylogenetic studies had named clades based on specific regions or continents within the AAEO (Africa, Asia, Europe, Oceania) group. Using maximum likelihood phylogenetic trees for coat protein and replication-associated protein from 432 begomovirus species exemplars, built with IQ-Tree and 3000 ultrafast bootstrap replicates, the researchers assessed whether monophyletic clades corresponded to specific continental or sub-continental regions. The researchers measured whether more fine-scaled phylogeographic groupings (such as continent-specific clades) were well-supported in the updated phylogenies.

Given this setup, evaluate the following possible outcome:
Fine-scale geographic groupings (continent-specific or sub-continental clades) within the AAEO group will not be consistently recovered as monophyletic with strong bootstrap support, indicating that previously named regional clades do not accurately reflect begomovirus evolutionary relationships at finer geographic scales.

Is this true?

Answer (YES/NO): YES